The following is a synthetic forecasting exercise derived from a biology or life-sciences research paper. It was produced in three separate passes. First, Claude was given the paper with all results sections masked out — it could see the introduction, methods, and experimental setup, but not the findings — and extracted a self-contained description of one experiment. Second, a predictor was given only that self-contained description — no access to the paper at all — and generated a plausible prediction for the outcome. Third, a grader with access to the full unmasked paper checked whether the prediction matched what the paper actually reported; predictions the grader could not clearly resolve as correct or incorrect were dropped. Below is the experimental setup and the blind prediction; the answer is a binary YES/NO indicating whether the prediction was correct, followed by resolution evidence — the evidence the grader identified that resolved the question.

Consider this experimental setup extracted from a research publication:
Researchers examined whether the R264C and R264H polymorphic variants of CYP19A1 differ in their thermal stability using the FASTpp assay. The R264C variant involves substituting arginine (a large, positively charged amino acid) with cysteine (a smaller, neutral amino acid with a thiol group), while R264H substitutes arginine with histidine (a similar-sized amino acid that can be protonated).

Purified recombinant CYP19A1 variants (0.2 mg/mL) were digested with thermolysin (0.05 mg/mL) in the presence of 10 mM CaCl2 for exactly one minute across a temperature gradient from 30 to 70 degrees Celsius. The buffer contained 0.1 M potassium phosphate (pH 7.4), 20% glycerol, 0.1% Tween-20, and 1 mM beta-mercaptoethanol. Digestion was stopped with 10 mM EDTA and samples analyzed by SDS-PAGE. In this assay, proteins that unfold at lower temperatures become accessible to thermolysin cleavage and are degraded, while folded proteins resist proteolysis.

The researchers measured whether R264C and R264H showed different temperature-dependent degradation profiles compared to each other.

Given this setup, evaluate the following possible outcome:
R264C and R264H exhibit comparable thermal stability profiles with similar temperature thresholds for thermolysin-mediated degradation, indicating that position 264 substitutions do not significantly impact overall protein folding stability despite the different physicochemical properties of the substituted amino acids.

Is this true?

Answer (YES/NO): YES